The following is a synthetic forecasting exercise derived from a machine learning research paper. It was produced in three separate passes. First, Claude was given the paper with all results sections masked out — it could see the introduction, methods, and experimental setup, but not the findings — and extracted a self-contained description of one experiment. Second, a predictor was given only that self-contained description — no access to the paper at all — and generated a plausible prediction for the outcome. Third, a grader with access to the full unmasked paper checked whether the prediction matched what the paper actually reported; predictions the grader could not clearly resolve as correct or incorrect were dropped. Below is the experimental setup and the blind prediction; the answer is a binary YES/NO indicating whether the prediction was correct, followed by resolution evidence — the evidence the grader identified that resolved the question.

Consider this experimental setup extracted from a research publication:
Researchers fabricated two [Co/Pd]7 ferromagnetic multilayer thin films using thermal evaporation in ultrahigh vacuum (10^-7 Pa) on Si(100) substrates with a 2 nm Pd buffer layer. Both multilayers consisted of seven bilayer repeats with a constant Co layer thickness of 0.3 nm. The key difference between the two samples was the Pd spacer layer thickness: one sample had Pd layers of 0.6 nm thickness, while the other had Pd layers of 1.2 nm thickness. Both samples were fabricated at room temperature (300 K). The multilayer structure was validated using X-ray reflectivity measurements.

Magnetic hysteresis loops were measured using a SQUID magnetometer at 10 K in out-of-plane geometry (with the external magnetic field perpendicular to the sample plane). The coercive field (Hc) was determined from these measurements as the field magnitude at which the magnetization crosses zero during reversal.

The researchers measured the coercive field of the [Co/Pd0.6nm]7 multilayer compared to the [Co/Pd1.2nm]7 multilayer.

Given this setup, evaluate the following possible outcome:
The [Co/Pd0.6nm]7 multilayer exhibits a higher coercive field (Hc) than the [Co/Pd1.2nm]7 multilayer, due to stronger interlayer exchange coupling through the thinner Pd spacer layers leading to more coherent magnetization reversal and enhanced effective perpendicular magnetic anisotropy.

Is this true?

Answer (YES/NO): NO